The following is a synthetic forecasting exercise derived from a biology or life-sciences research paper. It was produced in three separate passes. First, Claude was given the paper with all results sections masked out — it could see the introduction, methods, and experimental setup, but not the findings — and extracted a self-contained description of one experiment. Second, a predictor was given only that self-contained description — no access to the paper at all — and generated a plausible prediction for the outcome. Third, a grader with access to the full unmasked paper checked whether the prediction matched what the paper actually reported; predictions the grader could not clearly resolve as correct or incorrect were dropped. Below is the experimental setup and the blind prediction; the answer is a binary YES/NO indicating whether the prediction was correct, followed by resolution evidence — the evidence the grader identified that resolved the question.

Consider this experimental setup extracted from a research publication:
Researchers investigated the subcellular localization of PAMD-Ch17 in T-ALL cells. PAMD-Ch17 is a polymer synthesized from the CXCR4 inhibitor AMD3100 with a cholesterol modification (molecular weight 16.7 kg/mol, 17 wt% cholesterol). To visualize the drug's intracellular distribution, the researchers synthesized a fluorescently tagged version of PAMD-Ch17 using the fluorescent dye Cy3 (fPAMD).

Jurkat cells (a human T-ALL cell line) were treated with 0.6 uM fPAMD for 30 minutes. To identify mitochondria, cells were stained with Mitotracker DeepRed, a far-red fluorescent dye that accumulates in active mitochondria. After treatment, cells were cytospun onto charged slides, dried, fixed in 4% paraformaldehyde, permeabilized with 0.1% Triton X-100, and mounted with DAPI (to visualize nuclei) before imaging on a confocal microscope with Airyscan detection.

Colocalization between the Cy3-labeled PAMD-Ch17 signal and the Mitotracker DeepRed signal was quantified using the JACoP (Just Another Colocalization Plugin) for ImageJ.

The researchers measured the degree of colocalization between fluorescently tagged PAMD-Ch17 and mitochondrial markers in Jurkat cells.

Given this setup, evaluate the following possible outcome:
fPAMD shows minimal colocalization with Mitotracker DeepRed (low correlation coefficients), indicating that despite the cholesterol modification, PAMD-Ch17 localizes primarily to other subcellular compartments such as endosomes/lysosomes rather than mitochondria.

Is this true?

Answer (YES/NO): NO